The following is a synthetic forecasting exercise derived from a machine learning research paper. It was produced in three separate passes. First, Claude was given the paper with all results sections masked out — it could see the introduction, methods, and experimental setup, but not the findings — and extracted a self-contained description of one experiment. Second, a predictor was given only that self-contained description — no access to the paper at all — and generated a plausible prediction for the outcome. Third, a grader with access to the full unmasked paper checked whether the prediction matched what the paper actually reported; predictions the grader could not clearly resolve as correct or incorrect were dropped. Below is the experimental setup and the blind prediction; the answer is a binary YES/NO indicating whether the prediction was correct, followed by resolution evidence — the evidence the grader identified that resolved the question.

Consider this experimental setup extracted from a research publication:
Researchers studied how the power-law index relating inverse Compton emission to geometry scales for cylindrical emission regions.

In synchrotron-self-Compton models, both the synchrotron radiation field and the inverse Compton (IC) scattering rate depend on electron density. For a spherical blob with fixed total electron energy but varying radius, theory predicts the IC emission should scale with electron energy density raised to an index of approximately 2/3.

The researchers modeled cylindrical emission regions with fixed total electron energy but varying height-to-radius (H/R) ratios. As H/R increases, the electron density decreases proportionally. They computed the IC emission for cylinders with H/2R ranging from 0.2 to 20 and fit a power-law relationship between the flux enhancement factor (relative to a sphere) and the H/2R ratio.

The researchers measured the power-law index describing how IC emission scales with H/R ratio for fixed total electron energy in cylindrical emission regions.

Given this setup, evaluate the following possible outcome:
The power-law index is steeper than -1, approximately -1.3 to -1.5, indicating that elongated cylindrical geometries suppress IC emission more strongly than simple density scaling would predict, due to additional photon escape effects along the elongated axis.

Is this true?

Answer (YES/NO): NO